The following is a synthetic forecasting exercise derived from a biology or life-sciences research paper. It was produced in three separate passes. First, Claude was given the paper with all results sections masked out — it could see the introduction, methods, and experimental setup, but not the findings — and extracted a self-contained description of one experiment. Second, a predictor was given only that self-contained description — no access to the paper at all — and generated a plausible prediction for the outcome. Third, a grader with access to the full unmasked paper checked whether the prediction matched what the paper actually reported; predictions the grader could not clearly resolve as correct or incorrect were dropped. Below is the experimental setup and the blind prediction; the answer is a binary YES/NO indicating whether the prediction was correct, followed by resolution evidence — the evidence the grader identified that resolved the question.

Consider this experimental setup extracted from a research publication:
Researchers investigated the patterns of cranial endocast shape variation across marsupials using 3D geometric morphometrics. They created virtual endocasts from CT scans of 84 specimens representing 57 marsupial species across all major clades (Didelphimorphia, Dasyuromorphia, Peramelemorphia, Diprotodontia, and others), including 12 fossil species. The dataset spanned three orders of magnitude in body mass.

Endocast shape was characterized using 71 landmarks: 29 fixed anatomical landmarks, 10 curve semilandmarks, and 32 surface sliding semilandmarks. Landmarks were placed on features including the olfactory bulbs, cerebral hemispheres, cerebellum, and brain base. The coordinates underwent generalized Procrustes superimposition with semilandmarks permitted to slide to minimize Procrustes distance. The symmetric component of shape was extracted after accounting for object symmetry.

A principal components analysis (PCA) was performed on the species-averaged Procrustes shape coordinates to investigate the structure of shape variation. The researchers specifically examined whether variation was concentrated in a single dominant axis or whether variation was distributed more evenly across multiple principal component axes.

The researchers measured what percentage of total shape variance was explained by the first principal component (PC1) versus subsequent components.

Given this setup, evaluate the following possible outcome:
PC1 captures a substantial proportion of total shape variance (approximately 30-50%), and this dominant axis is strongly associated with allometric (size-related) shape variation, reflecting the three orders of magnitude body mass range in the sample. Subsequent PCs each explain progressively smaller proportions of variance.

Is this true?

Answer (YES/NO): NO